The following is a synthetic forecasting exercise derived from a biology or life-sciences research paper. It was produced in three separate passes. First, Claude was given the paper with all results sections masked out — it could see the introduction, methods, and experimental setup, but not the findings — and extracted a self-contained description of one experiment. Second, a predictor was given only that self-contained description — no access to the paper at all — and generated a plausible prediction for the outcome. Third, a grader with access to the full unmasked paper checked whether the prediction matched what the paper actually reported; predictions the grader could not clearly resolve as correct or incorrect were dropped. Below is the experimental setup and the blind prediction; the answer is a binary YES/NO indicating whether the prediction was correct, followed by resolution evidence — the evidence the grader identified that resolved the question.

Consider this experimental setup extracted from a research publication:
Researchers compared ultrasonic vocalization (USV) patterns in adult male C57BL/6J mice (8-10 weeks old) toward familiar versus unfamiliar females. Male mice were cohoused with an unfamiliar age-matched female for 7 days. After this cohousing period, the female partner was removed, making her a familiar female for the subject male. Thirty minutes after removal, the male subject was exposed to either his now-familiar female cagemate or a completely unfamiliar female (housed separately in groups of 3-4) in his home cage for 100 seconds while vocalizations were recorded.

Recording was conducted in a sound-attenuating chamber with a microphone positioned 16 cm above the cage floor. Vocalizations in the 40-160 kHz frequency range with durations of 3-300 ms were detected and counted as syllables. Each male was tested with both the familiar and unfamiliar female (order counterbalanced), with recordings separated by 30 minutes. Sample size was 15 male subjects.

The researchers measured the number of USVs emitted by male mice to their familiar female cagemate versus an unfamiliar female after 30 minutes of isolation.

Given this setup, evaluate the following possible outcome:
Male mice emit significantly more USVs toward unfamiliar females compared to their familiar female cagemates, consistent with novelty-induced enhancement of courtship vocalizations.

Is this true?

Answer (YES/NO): NO